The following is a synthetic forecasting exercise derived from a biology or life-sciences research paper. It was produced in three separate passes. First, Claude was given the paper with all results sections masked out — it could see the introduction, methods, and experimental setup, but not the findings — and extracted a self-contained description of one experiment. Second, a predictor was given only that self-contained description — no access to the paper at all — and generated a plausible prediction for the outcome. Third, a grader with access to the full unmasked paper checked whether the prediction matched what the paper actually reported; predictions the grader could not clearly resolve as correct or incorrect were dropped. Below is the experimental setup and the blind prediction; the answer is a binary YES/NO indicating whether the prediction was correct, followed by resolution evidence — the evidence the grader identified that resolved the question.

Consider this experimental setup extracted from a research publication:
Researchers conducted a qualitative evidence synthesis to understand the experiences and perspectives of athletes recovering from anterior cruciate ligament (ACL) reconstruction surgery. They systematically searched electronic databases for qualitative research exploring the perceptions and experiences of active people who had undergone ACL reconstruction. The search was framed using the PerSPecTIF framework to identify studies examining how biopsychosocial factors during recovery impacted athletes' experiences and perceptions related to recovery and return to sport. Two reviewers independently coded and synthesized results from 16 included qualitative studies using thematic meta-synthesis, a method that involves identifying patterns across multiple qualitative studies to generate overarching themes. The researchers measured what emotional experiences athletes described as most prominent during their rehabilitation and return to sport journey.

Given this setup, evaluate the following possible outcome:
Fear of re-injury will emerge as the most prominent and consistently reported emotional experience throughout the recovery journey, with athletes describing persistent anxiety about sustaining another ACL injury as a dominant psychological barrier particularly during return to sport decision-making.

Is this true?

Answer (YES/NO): NO